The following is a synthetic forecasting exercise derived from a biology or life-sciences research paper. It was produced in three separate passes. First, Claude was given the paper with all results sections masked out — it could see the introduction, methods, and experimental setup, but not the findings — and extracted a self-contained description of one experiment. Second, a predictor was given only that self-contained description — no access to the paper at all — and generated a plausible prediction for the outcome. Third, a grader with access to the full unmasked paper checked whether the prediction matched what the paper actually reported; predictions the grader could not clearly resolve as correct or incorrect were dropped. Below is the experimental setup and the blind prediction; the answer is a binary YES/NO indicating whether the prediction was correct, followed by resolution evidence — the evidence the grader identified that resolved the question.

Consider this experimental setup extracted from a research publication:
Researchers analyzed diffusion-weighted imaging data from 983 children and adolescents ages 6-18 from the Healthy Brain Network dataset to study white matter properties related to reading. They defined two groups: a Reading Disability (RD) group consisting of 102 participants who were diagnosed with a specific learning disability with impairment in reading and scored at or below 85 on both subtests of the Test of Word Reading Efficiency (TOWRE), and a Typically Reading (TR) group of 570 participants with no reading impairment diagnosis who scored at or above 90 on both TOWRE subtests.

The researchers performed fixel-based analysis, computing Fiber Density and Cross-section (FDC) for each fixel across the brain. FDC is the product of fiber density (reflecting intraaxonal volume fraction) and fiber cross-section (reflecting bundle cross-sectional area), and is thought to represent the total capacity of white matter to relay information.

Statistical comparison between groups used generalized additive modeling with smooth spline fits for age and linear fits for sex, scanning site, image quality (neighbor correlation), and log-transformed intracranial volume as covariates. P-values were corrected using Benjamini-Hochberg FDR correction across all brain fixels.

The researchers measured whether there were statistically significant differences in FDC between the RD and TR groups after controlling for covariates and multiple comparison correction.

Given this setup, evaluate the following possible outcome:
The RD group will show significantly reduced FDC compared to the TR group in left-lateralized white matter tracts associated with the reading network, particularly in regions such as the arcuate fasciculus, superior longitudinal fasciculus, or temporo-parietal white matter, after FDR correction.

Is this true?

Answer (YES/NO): NO